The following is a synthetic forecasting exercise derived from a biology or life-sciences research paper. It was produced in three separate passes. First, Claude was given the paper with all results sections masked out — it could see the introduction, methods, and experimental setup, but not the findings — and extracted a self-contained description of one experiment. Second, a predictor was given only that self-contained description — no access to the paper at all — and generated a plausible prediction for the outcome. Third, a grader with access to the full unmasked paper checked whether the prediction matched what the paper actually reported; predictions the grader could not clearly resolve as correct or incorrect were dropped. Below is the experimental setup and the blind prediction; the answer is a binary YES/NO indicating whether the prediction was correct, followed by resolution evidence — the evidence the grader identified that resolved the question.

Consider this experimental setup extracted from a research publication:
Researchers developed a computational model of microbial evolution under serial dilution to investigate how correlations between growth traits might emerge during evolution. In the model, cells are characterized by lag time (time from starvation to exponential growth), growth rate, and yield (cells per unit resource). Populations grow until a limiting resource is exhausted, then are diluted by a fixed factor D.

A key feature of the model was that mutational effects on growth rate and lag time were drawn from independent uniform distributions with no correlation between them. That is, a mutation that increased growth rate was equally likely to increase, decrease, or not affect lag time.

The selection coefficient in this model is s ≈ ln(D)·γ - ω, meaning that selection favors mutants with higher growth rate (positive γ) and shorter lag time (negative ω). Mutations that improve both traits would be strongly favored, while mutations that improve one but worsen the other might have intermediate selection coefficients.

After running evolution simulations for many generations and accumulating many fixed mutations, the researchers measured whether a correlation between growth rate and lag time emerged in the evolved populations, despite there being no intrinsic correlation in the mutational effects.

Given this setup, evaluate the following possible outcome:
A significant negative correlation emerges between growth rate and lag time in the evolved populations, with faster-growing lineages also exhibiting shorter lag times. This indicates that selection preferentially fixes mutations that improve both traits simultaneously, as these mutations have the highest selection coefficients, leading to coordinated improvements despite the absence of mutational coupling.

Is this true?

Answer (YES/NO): NO